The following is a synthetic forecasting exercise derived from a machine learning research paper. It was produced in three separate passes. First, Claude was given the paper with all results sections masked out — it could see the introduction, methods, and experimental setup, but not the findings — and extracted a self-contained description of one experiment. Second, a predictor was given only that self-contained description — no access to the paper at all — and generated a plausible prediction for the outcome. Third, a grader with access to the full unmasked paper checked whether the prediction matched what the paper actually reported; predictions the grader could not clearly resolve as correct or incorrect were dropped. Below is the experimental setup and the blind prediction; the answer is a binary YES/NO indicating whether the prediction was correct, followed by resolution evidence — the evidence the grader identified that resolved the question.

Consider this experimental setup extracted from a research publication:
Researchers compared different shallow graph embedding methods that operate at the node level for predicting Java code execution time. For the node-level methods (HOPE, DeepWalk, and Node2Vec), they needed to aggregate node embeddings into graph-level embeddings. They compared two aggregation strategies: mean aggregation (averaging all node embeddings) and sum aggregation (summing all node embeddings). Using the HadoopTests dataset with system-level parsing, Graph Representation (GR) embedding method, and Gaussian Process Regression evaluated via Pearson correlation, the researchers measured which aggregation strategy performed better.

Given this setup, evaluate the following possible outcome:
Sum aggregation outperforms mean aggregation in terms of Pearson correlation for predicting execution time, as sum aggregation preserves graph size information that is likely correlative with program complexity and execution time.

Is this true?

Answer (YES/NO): NO